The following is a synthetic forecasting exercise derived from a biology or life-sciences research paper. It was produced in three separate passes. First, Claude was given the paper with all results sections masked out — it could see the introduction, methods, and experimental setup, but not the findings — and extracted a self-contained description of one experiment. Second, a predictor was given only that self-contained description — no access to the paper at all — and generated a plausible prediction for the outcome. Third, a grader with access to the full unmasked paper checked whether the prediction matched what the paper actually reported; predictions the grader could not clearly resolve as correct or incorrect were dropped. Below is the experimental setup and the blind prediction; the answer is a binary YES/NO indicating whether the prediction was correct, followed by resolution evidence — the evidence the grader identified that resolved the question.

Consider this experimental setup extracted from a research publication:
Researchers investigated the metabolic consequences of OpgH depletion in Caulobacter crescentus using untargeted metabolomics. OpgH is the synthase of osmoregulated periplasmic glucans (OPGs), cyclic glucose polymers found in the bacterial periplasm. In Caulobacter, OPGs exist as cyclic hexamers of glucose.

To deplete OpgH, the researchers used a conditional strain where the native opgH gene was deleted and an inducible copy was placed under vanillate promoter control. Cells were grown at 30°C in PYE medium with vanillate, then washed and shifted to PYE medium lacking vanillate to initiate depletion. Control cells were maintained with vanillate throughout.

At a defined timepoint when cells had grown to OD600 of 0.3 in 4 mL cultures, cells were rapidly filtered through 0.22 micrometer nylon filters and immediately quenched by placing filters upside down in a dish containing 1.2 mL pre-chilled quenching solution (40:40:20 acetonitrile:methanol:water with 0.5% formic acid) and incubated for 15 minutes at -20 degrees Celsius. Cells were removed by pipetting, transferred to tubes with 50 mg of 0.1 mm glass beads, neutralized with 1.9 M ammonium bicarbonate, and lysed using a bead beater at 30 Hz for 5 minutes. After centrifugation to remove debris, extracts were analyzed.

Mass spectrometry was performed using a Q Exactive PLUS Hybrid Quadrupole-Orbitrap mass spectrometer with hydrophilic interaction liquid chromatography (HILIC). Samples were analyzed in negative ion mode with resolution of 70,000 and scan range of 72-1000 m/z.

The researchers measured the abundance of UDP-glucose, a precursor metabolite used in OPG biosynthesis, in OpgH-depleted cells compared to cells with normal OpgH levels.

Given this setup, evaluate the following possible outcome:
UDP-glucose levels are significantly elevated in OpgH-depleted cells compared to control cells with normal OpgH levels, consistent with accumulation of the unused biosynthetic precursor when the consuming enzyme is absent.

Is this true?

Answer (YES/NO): YES